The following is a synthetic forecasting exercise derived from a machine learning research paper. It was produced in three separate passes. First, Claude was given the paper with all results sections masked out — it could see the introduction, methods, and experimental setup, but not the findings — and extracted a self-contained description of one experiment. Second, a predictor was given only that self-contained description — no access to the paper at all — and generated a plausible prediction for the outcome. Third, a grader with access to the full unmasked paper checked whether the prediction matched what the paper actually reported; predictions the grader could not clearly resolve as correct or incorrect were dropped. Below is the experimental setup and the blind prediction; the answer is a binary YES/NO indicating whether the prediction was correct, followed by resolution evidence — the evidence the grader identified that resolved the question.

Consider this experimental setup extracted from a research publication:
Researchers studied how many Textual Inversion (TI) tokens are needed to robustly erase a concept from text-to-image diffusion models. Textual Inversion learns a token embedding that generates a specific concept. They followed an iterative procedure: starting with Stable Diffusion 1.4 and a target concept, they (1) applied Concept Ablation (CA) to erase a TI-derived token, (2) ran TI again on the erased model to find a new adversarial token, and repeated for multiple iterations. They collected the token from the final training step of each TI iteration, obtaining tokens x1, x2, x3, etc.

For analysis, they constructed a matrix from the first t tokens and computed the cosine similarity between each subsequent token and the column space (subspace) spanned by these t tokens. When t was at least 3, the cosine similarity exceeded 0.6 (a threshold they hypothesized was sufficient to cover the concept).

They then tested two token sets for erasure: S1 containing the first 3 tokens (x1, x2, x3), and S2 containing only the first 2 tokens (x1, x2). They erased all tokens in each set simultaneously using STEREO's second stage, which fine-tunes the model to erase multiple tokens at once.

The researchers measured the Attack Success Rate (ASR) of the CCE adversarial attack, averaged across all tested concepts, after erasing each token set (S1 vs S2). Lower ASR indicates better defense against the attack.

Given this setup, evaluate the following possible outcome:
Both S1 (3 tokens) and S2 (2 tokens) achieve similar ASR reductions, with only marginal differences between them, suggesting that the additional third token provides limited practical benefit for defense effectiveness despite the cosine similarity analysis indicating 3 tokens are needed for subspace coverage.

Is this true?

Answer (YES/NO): NO